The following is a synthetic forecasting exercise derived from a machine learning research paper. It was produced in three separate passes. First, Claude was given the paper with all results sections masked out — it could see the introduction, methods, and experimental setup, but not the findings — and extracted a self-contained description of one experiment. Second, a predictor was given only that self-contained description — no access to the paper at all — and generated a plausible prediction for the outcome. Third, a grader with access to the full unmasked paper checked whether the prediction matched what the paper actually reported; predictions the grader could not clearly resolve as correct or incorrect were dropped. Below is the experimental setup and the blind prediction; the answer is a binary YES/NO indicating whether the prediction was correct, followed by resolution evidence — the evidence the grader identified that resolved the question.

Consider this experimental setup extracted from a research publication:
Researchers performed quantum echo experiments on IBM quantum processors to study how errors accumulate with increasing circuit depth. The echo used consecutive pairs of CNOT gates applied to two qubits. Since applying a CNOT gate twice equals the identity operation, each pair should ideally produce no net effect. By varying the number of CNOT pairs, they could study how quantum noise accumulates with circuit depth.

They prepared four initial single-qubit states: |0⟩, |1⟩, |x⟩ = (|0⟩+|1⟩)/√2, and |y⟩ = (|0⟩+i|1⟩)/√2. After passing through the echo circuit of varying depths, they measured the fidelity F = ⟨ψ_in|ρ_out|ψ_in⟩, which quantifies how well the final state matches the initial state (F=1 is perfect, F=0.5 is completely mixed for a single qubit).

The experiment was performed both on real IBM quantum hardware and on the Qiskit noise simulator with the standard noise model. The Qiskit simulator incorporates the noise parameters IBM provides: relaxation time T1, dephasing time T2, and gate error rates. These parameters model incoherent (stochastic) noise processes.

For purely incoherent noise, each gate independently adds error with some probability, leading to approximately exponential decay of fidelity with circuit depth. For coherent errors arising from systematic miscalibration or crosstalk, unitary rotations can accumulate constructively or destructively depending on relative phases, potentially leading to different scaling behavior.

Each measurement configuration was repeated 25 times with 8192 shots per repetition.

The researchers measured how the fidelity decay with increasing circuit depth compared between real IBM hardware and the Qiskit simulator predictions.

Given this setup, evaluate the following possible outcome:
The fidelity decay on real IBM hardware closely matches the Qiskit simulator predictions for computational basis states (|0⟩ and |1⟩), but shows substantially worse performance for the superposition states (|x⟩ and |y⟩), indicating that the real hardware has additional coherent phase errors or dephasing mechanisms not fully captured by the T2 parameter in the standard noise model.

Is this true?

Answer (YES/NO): NO